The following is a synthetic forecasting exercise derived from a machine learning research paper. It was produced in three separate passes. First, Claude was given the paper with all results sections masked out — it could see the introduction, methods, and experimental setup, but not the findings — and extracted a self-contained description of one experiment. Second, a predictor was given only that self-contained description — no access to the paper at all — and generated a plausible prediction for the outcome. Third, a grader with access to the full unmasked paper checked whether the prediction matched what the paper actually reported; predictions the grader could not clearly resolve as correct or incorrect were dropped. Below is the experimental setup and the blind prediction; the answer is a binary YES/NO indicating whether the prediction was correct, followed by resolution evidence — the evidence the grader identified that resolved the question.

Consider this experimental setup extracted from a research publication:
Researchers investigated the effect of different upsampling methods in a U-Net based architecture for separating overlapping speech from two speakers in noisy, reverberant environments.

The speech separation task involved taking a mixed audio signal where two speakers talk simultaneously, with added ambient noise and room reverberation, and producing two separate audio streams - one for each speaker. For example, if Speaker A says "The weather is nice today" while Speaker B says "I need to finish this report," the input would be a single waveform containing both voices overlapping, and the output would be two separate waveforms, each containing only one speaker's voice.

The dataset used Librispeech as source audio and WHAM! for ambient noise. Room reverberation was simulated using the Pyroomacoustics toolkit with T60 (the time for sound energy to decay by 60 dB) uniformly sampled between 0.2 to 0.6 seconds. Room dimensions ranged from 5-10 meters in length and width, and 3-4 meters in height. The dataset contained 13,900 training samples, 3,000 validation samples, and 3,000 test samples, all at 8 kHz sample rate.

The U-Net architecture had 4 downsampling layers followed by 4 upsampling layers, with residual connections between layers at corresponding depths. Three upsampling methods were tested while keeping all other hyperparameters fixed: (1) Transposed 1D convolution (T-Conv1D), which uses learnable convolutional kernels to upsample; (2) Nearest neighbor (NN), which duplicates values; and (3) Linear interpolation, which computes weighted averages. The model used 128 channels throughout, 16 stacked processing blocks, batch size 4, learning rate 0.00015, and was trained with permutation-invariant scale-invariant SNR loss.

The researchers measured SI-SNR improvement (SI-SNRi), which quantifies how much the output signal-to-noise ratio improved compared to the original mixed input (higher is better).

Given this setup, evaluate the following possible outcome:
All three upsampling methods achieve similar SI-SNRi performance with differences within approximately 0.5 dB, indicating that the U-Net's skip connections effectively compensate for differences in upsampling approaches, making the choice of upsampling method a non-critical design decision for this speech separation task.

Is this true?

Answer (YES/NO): YES